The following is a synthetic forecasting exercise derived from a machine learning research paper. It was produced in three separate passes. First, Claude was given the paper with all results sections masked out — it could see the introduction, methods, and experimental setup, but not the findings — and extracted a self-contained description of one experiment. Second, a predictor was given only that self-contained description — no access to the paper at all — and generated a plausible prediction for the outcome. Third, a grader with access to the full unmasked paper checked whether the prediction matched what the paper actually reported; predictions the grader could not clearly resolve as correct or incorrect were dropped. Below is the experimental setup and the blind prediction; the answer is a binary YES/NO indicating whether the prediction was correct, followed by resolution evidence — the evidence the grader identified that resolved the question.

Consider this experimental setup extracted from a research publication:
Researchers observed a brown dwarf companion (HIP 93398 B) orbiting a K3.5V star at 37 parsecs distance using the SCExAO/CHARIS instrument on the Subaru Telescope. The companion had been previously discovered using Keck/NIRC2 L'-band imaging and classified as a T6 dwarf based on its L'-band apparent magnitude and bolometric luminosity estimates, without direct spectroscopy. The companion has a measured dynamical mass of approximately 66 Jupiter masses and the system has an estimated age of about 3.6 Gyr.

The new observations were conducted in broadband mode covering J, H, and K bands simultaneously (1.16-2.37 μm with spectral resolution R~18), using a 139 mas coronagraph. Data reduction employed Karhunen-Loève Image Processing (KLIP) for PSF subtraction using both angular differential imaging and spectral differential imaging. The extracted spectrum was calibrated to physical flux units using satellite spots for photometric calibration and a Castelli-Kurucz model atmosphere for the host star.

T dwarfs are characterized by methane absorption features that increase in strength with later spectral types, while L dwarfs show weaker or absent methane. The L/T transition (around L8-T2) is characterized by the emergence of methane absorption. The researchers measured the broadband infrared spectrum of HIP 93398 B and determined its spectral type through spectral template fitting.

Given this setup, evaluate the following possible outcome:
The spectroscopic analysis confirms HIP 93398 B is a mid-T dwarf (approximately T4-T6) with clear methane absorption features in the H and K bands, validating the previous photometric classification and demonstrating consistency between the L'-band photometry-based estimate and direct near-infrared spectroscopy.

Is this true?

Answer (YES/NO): NO